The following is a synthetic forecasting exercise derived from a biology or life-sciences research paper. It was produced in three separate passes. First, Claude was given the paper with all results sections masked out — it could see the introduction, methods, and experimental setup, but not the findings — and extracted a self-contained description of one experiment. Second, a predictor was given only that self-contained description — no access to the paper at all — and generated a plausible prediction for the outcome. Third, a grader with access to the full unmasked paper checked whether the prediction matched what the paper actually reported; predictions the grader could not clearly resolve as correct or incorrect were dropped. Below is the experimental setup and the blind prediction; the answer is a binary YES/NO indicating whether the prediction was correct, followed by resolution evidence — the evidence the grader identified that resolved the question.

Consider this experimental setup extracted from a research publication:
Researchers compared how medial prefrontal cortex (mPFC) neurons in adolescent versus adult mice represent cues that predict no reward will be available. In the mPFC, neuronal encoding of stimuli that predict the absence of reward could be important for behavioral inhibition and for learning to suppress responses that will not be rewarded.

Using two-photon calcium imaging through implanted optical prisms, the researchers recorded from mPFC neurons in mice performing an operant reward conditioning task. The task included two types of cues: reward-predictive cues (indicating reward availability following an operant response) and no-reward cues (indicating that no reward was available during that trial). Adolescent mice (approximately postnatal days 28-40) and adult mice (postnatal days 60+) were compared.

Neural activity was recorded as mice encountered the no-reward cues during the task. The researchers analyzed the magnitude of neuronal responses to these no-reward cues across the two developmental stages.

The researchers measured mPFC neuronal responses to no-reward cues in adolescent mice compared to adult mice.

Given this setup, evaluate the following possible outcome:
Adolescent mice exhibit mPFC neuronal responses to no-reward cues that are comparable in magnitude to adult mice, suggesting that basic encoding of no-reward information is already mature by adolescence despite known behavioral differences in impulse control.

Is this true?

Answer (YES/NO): NO